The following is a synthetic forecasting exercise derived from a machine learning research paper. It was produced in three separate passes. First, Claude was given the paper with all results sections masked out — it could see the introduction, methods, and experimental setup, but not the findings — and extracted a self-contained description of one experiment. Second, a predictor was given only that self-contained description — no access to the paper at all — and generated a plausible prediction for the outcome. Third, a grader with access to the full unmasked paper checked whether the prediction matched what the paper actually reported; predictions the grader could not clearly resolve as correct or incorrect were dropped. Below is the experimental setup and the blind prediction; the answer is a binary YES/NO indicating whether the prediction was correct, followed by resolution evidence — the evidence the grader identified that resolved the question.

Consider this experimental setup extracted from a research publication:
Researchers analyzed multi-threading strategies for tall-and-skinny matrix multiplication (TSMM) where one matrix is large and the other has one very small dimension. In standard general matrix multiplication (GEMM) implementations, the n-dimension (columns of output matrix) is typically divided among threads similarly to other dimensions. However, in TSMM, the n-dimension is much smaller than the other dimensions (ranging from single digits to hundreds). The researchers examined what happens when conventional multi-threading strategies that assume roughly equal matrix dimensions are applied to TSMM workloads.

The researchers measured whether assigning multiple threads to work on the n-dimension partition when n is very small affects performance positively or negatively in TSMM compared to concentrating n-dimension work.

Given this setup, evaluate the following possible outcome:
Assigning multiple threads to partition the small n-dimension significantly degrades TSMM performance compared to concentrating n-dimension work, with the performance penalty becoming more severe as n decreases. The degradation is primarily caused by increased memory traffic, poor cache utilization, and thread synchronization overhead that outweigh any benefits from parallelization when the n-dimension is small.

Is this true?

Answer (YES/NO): YES